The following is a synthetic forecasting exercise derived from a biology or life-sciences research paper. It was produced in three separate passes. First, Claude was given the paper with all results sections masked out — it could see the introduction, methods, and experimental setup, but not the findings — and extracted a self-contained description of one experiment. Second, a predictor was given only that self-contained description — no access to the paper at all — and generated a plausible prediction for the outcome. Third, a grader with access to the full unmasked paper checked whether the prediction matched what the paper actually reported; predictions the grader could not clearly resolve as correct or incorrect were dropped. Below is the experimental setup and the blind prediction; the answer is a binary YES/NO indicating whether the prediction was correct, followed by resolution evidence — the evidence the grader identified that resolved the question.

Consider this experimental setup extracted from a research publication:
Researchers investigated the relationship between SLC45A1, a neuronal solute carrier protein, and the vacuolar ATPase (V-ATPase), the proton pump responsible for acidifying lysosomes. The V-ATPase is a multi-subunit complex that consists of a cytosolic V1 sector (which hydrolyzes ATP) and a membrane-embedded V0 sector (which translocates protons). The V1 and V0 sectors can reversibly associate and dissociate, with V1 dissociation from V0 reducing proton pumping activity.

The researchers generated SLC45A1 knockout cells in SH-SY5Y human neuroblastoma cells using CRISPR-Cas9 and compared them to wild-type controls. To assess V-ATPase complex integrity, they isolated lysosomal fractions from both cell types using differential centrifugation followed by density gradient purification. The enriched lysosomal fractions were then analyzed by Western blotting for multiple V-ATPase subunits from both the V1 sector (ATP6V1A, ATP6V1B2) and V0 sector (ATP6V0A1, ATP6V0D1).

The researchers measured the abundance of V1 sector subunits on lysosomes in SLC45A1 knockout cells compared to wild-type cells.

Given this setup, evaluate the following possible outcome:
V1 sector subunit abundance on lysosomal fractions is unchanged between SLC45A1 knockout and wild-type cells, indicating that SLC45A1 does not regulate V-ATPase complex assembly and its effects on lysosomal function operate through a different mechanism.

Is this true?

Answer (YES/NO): NO